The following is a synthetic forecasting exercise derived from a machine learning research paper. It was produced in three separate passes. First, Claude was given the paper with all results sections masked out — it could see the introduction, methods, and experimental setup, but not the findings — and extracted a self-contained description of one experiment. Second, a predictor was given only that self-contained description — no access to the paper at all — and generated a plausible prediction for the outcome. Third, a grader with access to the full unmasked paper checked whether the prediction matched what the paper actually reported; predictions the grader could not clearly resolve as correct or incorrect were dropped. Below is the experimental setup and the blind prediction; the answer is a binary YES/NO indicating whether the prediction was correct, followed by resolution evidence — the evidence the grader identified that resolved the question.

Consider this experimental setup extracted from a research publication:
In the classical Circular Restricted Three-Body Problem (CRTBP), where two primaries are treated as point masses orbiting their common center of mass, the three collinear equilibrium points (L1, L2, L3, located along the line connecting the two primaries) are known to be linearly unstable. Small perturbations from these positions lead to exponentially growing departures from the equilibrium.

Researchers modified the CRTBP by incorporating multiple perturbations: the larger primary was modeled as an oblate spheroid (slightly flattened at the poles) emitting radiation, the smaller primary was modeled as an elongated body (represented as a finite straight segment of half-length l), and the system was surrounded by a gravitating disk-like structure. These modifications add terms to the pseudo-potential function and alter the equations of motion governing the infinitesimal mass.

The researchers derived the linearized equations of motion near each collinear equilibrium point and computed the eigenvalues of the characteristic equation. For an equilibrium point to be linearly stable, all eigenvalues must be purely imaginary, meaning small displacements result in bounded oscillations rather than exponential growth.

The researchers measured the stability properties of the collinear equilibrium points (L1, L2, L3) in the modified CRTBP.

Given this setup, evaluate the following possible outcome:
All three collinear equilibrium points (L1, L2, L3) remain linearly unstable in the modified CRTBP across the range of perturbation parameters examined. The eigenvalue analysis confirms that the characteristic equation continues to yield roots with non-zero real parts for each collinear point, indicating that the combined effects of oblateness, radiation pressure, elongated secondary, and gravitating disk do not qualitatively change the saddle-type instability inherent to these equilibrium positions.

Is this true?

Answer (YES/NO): YES